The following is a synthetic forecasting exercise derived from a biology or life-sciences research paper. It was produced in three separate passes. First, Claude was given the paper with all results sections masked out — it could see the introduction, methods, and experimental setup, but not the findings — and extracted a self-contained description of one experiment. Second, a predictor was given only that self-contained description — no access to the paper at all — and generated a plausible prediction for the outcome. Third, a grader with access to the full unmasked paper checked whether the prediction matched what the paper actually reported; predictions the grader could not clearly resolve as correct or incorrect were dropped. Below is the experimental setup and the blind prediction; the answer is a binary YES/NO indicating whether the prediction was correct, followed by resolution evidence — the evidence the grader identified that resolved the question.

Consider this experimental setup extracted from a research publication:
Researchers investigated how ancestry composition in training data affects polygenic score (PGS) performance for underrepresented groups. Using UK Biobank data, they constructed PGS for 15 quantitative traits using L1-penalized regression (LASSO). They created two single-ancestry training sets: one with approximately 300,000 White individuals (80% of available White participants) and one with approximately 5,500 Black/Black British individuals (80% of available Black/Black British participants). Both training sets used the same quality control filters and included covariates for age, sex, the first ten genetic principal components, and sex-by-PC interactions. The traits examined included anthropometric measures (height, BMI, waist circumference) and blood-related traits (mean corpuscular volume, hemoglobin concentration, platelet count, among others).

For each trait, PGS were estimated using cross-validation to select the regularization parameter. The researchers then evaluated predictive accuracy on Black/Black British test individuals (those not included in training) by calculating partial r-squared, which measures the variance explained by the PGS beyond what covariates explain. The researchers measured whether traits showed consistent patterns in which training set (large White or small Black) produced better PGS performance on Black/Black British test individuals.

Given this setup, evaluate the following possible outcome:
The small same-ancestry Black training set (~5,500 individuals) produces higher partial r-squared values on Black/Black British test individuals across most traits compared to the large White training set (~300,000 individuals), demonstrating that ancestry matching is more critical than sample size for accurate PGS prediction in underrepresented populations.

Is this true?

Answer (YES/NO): NO